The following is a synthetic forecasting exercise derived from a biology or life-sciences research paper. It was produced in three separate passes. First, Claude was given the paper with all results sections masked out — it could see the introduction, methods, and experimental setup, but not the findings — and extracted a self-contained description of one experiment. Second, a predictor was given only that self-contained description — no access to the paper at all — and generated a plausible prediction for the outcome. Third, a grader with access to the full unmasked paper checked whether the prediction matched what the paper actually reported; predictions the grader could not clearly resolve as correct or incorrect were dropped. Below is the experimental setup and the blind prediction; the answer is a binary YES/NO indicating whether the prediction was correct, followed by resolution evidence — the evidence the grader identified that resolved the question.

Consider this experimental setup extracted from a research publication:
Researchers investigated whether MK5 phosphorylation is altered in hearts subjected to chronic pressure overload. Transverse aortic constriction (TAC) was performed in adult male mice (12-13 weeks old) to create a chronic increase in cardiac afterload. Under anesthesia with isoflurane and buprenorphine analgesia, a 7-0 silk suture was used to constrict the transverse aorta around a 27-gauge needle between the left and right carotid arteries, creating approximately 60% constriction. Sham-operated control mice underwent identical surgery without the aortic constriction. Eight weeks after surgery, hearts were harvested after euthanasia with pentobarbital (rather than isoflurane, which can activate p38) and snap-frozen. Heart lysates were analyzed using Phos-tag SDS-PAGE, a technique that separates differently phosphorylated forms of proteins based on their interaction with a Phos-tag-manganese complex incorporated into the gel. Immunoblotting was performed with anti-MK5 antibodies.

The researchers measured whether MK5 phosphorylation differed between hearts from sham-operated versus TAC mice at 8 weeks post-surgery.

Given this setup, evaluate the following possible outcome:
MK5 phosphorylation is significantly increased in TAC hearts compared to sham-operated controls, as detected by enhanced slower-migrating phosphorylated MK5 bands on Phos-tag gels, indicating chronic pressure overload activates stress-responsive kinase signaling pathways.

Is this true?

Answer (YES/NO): YES